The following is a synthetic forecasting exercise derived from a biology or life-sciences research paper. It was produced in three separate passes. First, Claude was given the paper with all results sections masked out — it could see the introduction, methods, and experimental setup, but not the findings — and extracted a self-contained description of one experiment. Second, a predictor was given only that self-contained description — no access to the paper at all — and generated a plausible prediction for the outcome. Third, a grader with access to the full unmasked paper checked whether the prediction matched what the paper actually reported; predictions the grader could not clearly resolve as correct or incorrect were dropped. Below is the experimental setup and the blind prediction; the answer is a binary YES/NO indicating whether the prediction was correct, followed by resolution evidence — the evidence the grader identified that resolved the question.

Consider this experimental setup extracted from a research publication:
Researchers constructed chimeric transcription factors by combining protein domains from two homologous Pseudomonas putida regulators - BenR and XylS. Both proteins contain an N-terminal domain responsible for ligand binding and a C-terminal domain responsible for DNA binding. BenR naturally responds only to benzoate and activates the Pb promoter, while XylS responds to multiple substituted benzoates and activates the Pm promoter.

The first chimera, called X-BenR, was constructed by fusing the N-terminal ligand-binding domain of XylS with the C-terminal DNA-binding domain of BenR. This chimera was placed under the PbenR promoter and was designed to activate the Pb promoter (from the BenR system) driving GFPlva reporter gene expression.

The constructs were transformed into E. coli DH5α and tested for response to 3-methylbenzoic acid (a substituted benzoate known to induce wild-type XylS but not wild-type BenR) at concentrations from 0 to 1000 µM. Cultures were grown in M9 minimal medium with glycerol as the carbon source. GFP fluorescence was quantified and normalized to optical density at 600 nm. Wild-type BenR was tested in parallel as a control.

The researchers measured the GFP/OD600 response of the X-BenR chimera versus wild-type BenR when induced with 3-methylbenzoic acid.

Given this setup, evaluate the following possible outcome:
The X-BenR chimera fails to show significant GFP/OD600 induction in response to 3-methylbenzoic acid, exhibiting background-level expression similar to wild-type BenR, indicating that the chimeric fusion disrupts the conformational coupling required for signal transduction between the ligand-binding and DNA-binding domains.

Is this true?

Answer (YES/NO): NO